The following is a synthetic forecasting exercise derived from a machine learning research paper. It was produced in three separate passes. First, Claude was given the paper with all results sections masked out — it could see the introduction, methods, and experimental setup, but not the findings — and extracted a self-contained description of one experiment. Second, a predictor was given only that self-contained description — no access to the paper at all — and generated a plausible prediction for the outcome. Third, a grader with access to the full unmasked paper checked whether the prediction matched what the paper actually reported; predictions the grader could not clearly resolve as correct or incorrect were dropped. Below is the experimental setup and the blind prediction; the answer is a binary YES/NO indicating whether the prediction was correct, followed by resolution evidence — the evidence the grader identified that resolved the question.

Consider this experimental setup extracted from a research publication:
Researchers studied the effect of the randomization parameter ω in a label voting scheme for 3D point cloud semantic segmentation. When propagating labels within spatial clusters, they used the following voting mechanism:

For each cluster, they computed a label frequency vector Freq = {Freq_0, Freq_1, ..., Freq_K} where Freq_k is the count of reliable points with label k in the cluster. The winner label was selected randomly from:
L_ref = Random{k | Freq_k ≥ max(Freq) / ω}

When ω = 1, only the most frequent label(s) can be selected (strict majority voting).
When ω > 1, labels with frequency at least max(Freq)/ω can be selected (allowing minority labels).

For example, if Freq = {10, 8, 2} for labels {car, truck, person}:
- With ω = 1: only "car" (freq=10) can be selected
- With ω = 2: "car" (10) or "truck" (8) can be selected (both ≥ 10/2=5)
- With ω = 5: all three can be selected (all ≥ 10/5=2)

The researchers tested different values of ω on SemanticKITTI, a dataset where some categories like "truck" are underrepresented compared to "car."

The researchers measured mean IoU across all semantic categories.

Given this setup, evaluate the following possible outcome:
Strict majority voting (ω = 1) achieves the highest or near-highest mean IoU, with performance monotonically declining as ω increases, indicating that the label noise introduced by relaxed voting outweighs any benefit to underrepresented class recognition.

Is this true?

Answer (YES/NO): NO